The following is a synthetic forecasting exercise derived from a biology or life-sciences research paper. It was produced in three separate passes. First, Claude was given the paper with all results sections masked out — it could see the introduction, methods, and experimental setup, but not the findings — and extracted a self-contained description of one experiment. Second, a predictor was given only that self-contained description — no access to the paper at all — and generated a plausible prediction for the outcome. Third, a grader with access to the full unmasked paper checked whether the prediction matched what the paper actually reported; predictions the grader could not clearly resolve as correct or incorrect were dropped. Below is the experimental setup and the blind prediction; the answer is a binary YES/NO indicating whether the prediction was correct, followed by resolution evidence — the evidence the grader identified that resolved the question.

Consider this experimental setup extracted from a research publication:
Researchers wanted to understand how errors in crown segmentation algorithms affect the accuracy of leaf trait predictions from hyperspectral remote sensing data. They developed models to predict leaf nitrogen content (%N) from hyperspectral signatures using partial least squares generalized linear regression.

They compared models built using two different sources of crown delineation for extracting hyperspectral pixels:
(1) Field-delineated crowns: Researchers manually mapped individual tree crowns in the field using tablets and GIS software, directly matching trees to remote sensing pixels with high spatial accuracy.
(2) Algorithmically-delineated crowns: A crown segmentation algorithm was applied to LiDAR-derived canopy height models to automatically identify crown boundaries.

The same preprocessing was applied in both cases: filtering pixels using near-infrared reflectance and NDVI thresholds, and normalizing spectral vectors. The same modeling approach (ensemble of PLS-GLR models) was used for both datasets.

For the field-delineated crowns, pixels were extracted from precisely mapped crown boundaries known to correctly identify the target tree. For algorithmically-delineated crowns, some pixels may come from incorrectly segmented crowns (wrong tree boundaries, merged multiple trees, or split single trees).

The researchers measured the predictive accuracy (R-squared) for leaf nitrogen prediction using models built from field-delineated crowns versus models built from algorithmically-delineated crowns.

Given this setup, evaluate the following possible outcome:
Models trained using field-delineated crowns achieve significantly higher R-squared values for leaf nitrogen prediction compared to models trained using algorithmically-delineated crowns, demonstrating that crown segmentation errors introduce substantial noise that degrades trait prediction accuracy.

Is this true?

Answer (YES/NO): NO